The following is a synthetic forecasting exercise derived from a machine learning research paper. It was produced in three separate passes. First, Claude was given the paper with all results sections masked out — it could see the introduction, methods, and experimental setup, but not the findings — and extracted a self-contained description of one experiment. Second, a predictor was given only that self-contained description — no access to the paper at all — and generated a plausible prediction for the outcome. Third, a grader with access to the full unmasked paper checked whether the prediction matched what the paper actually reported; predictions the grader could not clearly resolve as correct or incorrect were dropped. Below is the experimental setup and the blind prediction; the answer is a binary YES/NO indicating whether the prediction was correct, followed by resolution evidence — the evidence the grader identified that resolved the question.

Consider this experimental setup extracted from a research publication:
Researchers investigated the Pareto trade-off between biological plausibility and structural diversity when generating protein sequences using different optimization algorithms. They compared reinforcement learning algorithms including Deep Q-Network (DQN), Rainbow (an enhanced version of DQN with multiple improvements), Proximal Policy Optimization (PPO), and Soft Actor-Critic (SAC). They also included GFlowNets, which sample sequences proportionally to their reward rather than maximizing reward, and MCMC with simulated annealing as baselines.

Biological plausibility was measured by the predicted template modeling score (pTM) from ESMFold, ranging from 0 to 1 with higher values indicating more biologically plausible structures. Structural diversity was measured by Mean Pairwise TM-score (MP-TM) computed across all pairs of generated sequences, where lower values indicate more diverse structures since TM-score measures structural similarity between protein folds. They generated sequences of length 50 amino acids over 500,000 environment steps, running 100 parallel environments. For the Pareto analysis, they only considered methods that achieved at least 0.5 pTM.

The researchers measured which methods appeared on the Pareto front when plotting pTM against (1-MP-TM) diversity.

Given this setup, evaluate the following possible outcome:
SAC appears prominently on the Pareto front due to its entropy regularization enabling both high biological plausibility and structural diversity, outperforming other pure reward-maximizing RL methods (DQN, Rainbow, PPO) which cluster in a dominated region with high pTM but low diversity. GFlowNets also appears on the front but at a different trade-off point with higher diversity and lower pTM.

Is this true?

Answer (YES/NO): NO